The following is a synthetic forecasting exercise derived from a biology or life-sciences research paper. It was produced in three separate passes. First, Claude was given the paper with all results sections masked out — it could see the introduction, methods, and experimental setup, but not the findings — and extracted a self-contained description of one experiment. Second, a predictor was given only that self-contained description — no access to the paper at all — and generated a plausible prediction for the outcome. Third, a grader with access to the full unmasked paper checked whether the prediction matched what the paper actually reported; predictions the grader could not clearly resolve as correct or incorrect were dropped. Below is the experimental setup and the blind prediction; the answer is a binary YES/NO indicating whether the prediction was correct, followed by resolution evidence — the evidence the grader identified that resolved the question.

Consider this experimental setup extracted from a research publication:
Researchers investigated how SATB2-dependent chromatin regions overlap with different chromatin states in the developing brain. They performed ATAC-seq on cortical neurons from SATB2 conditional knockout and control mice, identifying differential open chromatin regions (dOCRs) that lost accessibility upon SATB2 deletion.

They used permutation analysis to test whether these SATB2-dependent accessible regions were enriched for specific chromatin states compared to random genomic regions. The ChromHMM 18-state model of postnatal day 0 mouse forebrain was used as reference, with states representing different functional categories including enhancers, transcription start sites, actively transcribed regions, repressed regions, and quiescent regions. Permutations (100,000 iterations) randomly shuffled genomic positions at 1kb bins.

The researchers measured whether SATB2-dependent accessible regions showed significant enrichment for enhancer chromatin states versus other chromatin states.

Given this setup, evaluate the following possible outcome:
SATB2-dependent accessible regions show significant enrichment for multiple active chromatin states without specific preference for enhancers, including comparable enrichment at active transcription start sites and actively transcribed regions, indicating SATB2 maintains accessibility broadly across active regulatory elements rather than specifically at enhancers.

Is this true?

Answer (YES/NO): NO